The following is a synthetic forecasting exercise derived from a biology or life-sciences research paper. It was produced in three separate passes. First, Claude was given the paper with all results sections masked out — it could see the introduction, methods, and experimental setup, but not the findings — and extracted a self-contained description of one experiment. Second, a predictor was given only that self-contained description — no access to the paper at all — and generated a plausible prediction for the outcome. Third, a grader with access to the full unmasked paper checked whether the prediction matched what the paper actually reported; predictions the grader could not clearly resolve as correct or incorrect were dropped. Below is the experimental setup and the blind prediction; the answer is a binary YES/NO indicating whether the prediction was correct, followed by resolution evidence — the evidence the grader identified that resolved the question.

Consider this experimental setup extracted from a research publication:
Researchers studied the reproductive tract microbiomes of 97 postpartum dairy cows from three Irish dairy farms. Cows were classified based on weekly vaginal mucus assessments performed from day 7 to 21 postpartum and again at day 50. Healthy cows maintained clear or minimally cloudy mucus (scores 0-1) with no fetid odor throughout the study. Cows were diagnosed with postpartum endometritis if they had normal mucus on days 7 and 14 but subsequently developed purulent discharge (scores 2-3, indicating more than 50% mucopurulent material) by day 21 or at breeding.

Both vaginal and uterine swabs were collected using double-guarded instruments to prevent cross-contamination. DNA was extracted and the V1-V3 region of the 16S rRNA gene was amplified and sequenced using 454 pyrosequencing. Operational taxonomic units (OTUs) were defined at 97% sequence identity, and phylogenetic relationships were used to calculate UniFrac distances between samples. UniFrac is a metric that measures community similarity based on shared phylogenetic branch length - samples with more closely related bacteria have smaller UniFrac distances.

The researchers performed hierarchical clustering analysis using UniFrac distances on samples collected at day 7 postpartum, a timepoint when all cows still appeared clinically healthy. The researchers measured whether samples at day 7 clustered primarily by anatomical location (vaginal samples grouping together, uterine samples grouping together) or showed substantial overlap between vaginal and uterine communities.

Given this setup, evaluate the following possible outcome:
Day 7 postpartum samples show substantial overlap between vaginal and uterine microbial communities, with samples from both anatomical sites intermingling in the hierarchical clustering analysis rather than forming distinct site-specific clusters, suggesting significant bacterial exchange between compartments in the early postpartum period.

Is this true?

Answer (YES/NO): YES